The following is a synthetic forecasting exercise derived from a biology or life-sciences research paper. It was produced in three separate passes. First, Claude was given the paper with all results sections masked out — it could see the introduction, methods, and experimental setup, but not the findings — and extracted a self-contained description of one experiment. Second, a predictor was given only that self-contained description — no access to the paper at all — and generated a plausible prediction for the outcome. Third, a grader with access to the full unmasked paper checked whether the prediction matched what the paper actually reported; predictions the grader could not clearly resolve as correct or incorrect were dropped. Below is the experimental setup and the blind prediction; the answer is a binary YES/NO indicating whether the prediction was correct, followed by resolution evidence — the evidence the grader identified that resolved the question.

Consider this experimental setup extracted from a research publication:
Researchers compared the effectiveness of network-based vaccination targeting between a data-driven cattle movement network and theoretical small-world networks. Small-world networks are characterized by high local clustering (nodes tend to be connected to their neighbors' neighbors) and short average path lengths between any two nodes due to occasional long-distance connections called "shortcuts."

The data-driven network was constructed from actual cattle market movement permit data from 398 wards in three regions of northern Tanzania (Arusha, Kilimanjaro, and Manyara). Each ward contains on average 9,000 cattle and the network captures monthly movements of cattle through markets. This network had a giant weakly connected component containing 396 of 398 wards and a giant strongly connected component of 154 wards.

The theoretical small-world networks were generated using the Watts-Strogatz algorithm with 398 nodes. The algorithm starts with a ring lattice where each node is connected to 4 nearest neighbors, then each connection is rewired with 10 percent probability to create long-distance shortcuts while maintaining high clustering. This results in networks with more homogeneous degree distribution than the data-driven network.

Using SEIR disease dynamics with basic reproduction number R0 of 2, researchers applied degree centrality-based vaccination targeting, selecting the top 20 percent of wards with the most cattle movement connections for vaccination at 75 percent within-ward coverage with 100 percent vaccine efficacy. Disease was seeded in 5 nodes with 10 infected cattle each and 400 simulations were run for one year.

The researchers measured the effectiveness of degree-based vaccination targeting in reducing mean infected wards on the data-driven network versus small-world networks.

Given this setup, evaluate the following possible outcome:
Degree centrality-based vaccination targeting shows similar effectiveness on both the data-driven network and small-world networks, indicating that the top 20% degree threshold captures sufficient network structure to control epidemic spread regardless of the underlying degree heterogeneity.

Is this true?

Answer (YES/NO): NO